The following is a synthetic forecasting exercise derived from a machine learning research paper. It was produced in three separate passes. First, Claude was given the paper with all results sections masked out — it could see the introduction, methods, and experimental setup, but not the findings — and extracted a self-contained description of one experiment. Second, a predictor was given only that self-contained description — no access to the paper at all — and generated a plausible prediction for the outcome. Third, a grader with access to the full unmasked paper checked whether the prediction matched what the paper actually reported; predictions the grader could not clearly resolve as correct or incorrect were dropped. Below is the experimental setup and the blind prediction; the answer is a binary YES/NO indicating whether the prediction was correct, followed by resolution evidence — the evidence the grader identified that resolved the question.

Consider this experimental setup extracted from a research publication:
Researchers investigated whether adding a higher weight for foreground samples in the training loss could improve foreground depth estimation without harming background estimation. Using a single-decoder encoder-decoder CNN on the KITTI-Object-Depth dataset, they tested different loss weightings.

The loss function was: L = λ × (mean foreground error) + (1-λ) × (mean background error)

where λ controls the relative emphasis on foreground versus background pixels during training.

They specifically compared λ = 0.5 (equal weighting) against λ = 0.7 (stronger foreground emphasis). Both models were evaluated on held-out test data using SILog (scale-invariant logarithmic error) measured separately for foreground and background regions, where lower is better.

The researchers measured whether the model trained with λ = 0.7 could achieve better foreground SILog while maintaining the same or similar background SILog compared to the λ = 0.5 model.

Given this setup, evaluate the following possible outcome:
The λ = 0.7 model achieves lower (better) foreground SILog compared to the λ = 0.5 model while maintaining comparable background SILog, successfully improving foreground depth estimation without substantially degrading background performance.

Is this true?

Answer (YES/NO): NO